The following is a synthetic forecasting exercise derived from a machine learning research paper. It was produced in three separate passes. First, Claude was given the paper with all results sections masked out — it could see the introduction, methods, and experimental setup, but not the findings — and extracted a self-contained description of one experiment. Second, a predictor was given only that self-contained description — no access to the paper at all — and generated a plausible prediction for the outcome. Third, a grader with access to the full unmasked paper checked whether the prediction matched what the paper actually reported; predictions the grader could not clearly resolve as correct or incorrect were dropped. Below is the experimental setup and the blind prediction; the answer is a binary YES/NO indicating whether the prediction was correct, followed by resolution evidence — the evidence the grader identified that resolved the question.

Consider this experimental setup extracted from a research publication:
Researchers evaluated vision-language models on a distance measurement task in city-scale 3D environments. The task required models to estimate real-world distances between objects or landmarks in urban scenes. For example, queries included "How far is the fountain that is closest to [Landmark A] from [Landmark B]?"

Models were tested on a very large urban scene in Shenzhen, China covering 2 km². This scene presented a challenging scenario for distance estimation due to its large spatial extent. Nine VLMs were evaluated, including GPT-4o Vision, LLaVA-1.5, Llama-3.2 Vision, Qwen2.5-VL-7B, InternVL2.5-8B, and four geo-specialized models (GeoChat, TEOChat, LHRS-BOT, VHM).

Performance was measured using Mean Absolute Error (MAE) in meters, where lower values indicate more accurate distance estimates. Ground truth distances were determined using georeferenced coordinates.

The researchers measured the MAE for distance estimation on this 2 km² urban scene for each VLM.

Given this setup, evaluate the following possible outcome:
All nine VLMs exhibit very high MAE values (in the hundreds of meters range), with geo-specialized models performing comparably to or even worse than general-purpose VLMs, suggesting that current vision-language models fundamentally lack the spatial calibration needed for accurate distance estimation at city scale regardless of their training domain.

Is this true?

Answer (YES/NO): NO